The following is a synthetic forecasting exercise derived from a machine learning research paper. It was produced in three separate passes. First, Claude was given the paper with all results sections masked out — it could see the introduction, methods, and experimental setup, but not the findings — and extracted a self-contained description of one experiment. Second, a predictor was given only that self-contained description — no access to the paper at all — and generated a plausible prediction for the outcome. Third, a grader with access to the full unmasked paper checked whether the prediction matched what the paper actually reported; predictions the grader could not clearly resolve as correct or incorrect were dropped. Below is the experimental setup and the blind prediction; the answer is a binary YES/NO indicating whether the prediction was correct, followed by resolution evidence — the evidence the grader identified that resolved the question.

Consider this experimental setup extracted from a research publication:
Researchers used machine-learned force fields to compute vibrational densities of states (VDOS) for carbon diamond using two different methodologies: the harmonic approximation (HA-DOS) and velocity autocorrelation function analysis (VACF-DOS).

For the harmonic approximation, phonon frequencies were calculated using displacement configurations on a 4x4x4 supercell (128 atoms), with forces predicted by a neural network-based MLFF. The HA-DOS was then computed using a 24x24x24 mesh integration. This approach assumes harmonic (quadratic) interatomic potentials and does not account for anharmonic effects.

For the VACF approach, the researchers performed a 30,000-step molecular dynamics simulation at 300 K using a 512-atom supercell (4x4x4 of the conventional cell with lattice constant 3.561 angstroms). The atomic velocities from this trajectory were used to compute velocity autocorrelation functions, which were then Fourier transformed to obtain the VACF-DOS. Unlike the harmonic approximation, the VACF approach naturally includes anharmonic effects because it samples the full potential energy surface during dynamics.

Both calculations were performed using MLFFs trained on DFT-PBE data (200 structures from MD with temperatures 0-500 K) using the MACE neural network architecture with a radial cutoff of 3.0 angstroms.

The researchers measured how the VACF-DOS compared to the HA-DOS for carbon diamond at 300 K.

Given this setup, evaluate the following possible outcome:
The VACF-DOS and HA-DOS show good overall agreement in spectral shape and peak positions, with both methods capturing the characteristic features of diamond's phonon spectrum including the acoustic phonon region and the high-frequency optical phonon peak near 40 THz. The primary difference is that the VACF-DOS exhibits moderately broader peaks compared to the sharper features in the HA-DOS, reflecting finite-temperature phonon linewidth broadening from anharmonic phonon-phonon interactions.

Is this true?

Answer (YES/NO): NO